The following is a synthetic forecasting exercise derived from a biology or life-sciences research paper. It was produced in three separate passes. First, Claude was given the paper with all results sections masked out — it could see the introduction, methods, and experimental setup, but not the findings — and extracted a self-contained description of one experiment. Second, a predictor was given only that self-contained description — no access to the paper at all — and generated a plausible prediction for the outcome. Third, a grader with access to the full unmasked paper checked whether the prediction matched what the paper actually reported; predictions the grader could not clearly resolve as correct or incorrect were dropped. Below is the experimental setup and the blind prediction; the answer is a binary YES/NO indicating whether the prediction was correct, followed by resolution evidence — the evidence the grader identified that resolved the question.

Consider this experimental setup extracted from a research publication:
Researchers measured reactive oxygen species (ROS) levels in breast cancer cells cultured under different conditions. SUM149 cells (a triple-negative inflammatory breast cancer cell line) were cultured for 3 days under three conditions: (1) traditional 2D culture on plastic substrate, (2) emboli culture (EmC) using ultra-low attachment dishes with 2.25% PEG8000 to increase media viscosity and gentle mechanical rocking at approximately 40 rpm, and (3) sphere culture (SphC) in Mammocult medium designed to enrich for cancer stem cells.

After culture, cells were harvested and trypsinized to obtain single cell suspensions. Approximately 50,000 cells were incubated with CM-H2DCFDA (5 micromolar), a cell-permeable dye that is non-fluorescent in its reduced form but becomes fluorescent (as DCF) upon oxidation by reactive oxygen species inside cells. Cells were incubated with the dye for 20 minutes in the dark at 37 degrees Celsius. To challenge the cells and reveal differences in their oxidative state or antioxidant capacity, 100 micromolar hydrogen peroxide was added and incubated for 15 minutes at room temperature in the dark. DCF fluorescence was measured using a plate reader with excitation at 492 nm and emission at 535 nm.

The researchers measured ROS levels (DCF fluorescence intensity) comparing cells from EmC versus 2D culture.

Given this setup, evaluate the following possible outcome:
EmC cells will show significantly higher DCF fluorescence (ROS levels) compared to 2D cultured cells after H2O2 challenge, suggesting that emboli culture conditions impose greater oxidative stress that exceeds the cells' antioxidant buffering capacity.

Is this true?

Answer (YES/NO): NO